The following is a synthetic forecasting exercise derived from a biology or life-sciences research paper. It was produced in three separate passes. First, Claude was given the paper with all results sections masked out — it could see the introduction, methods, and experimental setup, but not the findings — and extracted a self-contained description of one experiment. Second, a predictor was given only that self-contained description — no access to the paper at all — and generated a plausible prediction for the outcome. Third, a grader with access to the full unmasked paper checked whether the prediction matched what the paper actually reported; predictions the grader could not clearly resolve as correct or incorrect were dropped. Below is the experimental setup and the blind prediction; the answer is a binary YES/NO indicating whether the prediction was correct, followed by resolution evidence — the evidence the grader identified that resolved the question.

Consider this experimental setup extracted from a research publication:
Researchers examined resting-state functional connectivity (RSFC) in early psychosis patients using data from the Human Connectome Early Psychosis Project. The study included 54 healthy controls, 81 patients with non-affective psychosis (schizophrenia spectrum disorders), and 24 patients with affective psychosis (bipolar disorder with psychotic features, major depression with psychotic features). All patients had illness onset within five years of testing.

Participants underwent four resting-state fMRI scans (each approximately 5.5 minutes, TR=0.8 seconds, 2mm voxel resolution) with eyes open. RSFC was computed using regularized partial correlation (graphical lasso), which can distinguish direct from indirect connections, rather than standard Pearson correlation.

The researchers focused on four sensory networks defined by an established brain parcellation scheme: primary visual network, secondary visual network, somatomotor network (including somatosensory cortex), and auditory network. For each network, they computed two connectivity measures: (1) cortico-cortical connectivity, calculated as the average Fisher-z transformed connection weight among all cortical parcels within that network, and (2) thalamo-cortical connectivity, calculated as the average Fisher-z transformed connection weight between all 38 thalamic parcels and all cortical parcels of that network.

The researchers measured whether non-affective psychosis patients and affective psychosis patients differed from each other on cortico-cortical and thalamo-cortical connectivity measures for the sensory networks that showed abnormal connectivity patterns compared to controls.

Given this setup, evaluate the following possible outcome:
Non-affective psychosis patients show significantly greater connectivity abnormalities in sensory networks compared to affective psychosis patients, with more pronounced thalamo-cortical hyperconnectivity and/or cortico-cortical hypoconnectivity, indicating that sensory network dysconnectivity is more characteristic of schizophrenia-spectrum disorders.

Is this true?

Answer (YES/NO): NO